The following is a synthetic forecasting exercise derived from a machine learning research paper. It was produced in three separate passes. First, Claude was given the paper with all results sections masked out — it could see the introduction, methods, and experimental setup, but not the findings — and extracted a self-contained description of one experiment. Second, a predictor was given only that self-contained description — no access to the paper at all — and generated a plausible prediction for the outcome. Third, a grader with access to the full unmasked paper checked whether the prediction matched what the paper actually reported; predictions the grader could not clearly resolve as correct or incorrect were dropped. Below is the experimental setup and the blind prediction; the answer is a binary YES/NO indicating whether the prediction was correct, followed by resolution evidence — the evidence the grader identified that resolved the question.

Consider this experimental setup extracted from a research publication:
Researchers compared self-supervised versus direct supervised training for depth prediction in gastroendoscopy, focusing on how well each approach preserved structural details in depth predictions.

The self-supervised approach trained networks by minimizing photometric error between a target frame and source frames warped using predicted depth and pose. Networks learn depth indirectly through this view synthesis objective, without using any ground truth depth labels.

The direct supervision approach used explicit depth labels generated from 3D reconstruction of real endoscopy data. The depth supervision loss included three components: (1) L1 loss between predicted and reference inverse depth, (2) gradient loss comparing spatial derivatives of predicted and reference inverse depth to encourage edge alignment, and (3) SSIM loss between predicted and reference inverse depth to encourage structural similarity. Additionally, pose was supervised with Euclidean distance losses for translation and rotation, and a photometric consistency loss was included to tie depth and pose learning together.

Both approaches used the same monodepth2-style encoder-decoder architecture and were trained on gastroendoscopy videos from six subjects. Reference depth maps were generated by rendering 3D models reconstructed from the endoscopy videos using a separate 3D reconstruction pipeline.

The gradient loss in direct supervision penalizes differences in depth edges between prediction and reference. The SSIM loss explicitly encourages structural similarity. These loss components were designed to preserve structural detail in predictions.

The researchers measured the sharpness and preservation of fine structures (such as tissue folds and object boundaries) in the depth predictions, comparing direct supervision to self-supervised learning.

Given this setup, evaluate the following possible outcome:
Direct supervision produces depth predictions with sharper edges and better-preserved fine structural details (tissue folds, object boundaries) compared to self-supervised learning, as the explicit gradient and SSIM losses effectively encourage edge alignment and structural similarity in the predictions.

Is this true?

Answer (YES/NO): NO